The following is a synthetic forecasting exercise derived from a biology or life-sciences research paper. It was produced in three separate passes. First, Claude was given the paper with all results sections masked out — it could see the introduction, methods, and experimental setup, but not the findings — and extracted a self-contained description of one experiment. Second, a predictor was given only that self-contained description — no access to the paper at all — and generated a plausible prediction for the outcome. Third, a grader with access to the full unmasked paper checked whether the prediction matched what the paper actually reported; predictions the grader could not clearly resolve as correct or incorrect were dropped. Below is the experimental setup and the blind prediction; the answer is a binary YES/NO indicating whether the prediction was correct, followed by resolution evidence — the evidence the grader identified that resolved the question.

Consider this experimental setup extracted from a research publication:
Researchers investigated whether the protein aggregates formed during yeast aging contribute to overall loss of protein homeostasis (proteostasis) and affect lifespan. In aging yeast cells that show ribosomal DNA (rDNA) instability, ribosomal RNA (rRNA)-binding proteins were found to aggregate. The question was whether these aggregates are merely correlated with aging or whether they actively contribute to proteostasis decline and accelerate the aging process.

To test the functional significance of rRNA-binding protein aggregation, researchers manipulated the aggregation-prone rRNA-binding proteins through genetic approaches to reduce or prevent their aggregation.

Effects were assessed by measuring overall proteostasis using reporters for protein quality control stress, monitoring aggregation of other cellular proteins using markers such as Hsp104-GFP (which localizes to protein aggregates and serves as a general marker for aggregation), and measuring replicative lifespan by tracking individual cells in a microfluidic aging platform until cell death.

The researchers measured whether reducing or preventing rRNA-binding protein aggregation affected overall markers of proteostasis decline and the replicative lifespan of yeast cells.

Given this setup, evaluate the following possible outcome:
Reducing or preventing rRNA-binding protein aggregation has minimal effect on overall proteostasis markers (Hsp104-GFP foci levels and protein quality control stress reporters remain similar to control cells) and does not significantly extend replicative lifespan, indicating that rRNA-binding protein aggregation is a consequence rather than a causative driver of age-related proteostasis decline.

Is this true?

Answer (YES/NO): NO